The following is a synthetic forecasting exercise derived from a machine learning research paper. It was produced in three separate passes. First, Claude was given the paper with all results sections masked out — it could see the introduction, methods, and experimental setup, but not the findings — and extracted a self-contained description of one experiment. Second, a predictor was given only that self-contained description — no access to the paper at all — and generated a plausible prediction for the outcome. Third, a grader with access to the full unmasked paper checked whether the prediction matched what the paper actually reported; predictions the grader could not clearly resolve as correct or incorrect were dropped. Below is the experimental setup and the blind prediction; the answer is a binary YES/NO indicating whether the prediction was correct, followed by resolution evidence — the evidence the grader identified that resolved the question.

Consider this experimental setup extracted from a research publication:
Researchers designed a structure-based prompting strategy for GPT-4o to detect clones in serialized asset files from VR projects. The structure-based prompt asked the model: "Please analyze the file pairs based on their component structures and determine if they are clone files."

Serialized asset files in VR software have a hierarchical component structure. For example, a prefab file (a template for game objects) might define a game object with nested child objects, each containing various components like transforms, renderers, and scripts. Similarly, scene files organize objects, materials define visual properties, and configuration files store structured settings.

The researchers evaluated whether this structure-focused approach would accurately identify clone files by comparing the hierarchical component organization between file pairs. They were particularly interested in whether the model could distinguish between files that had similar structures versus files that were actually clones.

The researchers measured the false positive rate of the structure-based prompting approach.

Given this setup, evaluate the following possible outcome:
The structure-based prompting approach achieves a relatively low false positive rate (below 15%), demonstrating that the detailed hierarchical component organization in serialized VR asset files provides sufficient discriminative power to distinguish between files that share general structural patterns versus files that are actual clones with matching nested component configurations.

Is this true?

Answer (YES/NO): NO